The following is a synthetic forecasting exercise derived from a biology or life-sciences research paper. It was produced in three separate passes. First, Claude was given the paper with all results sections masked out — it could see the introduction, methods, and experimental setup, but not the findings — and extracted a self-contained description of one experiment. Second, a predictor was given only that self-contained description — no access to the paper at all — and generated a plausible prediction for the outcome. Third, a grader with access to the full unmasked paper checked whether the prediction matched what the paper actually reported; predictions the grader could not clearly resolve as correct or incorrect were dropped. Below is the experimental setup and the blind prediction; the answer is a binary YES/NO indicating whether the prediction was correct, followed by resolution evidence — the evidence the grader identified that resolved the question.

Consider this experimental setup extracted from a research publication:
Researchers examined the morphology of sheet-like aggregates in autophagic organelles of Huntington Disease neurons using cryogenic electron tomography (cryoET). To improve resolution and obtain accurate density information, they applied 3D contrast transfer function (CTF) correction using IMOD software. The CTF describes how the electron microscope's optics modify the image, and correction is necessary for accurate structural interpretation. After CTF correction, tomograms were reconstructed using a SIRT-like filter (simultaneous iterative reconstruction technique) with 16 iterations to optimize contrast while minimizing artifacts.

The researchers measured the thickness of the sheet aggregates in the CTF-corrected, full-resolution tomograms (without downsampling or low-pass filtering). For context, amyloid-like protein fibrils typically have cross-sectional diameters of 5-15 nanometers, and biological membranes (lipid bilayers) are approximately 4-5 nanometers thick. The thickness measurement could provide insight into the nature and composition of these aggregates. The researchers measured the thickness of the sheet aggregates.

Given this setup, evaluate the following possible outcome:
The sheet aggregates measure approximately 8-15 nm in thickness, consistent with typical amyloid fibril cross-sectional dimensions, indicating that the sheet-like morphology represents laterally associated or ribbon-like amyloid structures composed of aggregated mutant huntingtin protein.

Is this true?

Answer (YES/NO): NO